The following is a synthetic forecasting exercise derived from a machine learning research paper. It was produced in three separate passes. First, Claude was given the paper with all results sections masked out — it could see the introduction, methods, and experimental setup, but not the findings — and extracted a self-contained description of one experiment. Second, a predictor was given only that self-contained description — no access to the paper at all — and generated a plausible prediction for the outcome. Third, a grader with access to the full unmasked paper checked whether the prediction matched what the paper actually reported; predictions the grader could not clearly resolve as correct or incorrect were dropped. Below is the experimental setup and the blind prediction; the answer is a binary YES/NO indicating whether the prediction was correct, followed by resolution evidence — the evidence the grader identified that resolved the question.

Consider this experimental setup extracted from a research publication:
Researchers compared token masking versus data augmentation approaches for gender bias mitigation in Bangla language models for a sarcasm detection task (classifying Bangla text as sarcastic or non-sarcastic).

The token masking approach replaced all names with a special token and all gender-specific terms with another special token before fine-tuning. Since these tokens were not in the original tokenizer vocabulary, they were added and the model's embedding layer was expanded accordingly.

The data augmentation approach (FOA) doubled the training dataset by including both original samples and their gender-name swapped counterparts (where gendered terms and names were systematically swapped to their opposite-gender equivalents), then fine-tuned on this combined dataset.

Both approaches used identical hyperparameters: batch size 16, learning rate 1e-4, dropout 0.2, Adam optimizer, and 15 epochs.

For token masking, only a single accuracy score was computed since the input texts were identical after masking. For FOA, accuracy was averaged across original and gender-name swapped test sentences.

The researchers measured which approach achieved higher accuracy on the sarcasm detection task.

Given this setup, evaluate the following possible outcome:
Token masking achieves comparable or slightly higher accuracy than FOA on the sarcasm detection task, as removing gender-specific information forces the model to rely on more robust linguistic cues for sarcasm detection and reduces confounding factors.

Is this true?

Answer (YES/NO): NO